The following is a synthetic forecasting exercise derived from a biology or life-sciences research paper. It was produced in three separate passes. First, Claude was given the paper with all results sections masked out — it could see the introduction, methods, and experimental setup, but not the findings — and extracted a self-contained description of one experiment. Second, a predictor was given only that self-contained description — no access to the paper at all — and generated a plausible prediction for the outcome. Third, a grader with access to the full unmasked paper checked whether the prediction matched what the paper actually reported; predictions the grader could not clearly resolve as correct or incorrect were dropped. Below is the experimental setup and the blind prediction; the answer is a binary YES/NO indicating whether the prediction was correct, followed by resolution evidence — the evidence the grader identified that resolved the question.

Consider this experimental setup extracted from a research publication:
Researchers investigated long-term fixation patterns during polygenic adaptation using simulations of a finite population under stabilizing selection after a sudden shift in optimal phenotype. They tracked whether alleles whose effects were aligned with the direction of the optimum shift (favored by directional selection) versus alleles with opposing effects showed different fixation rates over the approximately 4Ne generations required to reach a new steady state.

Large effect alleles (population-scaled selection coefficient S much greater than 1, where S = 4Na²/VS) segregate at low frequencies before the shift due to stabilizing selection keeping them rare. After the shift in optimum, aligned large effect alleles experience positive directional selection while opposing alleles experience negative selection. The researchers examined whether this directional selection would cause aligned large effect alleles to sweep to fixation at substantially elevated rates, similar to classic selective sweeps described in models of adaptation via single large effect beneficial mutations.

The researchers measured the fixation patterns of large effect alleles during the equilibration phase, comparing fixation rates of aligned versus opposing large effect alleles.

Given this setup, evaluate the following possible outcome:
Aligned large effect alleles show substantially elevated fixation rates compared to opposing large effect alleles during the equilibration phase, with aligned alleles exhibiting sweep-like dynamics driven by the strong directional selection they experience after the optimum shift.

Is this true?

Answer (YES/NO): NO